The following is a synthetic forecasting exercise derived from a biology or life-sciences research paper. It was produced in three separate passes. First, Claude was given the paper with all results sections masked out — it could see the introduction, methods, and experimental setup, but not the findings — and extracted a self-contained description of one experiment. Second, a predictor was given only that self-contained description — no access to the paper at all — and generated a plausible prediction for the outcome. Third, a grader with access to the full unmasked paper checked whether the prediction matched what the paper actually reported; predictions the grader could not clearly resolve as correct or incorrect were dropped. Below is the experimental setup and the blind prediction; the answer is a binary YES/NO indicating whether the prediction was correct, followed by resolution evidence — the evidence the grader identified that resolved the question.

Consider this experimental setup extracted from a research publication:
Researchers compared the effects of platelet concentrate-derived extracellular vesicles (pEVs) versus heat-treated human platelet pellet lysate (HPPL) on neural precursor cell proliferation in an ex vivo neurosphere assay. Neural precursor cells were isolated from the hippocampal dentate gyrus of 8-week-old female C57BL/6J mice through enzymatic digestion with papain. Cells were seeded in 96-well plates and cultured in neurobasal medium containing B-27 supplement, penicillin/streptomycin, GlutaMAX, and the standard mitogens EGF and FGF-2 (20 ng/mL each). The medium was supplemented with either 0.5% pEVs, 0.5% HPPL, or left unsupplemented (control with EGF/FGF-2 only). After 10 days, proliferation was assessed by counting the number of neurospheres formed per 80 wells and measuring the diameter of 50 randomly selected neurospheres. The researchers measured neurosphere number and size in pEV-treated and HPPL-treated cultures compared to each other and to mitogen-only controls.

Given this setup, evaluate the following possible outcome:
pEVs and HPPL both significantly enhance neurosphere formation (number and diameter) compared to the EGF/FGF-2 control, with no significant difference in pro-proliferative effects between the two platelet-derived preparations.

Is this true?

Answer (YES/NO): NO